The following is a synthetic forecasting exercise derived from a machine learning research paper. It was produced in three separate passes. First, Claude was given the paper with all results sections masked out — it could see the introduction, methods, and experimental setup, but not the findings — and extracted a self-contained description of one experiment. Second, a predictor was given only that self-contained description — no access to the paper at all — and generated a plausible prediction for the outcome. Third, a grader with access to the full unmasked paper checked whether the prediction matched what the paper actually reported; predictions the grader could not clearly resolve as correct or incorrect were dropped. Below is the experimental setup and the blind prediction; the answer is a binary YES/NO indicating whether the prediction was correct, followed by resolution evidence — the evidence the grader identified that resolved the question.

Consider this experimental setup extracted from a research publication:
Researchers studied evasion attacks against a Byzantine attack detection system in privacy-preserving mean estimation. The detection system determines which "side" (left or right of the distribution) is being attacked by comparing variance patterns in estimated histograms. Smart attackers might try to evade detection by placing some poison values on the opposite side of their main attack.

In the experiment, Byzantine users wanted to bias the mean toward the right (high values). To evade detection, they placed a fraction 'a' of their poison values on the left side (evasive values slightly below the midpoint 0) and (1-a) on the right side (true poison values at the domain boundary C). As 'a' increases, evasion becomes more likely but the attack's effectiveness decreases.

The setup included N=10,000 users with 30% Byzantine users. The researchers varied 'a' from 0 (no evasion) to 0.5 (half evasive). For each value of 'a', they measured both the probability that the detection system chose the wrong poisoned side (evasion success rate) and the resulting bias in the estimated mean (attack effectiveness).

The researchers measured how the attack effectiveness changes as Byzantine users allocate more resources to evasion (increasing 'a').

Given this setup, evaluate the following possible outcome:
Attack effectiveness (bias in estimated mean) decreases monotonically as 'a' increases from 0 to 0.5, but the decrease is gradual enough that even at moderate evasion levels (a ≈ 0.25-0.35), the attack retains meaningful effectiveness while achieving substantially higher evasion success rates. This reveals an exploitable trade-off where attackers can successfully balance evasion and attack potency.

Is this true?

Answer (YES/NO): NO